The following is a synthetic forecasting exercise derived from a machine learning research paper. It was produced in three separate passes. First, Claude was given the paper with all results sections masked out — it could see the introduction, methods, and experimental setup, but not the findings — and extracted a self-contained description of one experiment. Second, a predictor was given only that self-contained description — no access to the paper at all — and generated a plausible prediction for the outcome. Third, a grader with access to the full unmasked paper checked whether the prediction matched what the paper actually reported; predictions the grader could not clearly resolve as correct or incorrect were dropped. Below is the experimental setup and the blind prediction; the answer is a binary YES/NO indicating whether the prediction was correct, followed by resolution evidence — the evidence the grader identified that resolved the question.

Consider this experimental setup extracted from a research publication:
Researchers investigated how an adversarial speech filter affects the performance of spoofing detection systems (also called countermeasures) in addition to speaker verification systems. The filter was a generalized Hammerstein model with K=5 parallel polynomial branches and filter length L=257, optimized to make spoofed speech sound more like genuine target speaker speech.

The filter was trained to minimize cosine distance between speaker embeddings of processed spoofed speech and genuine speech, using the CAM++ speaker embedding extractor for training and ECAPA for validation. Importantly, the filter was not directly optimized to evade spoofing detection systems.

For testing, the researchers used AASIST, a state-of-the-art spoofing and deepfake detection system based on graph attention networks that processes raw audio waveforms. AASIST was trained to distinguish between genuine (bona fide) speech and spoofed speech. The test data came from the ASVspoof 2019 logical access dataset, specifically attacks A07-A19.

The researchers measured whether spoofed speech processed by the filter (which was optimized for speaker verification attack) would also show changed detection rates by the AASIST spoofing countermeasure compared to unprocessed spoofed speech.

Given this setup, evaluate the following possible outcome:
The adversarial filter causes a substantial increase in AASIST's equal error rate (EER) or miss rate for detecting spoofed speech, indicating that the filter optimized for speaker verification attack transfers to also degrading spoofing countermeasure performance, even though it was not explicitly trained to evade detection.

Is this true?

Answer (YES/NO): NO